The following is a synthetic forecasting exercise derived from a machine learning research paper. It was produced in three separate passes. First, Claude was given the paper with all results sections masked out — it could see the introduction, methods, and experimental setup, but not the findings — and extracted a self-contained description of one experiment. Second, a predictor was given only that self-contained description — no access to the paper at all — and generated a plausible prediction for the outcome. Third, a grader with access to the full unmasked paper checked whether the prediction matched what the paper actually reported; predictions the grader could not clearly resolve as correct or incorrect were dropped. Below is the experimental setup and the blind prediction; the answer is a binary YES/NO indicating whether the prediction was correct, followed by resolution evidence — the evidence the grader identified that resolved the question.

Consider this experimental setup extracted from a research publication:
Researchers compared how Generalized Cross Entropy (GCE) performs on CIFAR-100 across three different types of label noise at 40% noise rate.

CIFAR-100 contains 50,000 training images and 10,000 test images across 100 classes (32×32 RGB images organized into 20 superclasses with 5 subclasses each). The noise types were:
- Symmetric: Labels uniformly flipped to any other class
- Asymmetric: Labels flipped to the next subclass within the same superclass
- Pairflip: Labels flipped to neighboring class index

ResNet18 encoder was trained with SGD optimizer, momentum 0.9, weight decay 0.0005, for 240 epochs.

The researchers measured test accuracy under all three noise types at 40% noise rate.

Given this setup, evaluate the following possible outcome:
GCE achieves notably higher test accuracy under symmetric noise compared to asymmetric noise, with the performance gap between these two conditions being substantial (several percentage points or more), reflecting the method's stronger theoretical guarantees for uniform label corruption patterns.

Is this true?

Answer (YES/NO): YES